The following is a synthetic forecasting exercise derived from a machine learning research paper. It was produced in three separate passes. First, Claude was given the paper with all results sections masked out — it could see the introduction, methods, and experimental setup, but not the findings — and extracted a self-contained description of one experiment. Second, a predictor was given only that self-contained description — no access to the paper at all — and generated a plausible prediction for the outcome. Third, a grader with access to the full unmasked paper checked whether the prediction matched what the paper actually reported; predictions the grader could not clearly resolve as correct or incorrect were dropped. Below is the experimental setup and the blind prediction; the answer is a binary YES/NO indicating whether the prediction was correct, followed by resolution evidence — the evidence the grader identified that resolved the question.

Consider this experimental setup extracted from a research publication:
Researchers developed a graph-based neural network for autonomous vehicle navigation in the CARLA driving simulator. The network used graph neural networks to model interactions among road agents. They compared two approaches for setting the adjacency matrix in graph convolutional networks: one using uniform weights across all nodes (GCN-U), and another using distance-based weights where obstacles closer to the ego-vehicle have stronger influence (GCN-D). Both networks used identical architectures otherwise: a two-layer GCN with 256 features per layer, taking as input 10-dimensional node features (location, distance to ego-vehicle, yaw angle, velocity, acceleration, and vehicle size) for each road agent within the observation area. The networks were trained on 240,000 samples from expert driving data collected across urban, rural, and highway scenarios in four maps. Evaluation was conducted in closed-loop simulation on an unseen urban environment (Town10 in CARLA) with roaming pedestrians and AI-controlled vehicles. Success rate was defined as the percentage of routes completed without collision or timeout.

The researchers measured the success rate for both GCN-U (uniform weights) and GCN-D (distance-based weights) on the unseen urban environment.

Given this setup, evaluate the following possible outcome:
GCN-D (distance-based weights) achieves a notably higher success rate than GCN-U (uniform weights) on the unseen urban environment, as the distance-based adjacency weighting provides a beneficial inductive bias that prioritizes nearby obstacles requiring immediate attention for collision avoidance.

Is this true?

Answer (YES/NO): YES